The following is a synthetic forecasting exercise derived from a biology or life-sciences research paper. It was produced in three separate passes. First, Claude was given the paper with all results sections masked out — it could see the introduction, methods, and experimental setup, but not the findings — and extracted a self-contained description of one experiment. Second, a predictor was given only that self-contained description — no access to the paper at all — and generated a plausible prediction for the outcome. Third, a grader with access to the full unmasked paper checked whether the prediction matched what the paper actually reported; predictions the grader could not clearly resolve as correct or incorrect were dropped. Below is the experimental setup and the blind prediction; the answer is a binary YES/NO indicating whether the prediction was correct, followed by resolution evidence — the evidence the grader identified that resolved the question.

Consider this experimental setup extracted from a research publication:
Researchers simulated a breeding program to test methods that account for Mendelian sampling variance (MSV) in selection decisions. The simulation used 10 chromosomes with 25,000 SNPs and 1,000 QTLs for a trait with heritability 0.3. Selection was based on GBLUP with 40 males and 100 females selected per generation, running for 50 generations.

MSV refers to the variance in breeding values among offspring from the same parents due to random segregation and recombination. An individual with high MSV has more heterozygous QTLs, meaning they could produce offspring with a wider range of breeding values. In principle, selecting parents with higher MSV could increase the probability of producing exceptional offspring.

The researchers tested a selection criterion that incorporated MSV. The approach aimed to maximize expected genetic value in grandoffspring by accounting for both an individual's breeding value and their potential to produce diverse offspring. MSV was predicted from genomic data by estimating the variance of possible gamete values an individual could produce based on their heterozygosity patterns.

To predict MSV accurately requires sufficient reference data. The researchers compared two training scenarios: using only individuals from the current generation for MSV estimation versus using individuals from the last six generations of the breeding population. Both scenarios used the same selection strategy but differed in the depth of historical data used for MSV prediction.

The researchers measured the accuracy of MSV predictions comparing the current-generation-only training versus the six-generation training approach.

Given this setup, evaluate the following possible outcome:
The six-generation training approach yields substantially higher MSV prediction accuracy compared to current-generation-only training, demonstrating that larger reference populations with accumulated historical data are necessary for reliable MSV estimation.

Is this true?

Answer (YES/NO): YES